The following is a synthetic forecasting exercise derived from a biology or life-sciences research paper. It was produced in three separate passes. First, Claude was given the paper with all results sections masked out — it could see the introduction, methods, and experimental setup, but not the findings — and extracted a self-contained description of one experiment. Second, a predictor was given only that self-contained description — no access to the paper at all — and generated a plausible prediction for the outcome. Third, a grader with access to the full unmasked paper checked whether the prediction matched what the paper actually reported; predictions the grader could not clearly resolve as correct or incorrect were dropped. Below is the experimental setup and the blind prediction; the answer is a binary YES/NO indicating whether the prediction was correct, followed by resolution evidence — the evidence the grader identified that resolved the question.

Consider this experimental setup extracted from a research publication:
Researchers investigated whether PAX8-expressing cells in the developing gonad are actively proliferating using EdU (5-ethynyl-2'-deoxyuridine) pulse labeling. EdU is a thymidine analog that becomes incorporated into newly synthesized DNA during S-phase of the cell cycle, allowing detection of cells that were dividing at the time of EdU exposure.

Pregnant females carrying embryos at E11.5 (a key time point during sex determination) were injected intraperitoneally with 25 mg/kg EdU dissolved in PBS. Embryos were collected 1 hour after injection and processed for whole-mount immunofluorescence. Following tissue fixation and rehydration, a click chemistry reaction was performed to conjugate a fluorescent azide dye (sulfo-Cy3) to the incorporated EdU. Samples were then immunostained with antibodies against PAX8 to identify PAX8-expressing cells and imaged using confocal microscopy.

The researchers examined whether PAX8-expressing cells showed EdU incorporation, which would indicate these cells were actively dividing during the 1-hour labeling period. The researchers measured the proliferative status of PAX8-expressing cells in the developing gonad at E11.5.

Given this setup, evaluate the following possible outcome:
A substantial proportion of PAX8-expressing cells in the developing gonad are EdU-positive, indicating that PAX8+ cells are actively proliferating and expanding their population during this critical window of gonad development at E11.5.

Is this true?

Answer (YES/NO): NO